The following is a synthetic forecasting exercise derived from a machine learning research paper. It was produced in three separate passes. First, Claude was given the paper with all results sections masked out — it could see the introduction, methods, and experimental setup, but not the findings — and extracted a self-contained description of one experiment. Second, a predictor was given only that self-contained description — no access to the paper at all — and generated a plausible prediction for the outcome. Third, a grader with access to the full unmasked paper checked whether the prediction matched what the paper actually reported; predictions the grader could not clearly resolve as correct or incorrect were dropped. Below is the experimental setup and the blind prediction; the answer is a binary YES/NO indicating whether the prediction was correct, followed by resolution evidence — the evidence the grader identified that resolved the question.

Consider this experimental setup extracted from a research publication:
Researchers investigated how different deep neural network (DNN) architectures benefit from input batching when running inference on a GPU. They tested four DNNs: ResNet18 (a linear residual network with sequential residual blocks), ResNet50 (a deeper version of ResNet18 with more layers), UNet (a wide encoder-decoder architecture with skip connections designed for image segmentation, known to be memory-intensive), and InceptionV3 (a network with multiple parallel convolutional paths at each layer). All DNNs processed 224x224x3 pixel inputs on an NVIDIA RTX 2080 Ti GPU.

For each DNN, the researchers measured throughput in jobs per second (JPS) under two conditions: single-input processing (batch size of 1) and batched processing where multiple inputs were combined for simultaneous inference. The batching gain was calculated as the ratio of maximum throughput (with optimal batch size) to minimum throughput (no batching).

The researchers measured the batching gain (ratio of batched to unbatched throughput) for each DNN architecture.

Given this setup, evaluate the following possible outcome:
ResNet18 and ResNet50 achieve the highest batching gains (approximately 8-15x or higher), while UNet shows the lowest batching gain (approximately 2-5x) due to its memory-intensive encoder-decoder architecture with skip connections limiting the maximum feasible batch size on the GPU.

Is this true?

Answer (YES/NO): NO